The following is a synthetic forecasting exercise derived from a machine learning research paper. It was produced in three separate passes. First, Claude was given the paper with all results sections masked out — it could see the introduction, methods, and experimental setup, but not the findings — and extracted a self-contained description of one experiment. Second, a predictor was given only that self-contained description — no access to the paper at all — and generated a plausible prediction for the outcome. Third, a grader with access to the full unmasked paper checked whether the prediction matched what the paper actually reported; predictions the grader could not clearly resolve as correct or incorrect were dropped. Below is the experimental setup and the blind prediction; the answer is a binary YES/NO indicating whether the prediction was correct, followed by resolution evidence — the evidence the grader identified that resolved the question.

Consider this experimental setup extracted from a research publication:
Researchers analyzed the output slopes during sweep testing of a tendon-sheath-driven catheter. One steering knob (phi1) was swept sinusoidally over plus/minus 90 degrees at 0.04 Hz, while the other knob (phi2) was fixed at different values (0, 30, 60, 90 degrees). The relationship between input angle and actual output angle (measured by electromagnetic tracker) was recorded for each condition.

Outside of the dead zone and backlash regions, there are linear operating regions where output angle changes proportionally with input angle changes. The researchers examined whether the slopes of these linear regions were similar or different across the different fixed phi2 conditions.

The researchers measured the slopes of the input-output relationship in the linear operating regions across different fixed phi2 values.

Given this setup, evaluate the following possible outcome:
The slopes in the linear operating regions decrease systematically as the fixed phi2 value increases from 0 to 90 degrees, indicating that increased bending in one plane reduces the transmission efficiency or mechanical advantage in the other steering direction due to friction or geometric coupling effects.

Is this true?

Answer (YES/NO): NO